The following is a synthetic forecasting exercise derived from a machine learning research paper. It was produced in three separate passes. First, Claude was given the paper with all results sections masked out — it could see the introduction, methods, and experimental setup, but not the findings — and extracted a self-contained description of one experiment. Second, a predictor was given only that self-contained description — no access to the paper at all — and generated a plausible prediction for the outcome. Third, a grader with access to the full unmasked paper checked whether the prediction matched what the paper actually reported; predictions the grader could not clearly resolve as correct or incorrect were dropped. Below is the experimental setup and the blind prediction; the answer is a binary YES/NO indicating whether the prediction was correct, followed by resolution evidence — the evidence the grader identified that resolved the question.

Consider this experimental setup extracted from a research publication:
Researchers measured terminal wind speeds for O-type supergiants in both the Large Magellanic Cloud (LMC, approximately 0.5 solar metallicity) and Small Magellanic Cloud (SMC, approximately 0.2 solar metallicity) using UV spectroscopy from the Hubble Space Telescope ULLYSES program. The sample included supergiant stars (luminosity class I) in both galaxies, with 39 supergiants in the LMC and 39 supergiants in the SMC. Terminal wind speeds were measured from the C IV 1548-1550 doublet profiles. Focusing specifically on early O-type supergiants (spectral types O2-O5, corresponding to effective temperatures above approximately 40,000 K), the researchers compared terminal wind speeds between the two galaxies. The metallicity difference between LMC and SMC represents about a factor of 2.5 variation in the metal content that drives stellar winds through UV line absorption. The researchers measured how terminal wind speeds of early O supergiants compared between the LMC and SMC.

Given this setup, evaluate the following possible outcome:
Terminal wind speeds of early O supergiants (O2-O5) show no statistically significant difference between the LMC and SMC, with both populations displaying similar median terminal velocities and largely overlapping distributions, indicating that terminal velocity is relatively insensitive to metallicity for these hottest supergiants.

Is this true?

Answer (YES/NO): NO